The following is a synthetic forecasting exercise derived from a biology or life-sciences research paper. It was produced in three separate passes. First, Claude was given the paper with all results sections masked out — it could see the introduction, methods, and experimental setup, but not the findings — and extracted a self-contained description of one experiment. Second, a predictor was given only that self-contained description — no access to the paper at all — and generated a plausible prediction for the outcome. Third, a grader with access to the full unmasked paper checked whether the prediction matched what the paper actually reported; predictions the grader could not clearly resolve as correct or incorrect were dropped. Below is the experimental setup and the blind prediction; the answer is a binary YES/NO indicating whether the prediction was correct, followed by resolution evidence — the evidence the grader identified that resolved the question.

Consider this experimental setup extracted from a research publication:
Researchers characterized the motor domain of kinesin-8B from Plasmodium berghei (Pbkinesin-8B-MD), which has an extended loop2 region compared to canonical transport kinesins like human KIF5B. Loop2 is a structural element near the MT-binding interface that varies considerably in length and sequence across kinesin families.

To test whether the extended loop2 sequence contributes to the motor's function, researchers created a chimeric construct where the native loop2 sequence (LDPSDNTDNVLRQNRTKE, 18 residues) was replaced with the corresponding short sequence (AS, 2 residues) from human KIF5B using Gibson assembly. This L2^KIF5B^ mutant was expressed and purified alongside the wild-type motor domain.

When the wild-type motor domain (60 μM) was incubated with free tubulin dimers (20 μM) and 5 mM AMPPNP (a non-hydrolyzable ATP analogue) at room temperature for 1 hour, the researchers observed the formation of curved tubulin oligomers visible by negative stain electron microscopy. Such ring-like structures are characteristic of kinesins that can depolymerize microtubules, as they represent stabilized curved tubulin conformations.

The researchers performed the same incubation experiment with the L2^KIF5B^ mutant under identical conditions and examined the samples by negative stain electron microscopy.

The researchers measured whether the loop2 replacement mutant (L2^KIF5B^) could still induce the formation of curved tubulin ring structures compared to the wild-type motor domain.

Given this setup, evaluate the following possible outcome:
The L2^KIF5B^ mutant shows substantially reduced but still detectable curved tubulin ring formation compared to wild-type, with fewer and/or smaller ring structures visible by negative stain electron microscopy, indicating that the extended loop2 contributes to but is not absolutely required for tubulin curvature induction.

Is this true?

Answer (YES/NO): NO